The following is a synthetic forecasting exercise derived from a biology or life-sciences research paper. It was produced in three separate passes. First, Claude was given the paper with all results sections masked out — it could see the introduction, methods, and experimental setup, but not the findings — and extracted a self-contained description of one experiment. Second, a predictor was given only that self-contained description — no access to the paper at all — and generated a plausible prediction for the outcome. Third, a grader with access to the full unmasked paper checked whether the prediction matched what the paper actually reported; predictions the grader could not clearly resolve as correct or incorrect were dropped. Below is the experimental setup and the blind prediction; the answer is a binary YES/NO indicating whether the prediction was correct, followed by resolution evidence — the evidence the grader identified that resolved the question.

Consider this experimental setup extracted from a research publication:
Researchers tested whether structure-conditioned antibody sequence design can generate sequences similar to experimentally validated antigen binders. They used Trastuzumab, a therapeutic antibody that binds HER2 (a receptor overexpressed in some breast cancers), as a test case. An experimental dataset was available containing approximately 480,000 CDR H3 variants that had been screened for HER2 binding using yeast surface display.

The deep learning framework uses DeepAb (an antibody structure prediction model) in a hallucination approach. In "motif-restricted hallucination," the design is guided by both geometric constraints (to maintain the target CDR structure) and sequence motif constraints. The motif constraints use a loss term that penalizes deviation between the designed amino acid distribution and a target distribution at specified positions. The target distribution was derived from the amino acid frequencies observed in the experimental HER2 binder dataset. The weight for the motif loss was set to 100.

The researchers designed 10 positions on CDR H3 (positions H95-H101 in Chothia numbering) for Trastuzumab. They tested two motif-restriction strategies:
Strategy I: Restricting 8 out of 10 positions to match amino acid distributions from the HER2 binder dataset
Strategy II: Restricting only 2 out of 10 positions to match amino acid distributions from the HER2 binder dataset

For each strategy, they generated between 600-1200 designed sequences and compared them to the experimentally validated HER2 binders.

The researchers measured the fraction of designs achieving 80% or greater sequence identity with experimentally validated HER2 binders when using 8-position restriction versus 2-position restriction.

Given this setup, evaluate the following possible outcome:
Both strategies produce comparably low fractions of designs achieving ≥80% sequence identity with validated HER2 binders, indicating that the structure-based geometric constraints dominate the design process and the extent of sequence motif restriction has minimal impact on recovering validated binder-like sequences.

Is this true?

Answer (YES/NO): NO